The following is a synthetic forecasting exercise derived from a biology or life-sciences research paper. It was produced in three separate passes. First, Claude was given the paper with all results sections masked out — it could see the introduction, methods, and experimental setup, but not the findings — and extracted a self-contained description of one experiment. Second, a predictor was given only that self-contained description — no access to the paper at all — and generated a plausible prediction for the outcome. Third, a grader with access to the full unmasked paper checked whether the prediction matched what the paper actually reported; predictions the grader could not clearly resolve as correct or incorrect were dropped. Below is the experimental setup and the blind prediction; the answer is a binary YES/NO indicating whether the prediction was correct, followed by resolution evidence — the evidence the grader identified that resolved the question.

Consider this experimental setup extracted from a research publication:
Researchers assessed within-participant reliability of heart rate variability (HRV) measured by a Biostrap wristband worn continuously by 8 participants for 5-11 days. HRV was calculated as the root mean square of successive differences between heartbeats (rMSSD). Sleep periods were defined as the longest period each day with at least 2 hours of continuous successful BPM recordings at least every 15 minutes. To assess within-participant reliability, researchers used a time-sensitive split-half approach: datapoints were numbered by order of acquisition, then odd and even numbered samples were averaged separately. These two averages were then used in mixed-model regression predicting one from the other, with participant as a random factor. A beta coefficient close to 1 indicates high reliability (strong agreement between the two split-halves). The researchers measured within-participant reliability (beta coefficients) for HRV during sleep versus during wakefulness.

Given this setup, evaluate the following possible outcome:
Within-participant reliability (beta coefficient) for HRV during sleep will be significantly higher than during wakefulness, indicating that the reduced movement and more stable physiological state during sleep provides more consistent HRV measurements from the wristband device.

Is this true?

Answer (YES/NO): YES